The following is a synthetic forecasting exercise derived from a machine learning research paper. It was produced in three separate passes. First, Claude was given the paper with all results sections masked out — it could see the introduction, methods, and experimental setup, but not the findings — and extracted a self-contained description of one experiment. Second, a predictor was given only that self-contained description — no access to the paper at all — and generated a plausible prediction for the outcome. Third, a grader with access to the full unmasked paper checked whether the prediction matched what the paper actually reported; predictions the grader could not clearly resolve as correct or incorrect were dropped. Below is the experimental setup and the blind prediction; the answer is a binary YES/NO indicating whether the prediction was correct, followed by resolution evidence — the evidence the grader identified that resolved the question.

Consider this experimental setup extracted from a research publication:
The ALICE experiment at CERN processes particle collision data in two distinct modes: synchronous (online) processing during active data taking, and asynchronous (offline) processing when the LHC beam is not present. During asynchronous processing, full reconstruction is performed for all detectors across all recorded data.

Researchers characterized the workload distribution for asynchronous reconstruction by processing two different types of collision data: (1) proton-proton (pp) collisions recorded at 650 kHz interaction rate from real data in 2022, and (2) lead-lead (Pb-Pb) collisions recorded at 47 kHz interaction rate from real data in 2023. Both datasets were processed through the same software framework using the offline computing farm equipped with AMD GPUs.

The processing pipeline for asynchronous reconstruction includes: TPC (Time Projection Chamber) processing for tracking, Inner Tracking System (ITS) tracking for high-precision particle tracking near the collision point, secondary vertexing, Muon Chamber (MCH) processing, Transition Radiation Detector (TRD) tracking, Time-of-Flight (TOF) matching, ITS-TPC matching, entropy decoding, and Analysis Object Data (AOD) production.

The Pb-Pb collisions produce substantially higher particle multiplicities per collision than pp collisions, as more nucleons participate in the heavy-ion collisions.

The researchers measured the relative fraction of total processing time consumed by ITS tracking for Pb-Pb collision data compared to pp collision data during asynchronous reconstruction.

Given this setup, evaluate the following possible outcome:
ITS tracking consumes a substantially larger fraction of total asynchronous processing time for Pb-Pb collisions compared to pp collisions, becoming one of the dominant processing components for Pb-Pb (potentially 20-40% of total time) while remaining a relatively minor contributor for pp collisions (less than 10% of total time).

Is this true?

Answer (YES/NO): NO